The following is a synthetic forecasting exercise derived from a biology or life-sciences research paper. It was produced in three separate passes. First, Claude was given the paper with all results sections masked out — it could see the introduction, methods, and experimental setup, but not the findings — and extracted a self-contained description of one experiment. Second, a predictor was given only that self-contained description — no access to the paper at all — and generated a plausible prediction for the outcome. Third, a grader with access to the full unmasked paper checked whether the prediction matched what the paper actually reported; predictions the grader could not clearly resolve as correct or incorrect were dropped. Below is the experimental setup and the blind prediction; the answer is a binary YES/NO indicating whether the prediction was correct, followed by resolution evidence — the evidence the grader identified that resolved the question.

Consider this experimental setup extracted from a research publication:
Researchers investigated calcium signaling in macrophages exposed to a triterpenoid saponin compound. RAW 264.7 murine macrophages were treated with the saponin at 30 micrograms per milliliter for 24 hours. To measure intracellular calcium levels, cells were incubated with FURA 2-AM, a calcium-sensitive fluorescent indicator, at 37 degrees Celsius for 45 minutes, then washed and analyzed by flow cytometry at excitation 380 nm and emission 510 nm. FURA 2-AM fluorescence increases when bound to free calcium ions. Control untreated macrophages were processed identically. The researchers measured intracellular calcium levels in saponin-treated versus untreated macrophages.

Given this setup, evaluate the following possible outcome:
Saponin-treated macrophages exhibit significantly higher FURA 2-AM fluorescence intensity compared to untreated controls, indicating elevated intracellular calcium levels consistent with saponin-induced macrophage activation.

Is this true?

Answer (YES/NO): YES